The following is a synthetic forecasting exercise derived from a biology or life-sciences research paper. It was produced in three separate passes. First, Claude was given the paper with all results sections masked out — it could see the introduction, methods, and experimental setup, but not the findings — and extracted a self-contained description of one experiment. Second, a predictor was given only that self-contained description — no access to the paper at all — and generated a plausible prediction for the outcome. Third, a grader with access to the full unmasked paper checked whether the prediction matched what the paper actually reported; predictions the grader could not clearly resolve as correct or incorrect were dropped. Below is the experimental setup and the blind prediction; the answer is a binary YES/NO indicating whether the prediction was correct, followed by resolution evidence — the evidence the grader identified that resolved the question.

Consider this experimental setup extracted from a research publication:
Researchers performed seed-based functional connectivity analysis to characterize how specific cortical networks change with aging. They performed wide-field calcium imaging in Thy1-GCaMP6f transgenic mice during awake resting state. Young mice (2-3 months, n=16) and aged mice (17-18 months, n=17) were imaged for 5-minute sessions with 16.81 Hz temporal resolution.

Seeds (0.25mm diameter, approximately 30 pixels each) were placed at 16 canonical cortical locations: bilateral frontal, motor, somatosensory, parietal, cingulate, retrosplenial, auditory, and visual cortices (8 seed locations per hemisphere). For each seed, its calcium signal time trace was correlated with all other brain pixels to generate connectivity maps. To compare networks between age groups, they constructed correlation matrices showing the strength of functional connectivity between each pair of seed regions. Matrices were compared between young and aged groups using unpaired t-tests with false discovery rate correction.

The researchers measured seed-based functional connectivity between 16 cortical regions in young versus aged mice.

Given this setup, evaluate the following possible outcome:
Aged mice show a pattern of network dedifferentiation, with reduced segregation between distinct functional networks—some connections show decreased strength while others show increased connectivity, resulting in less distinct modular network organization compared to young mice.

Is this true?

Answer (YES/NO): YES